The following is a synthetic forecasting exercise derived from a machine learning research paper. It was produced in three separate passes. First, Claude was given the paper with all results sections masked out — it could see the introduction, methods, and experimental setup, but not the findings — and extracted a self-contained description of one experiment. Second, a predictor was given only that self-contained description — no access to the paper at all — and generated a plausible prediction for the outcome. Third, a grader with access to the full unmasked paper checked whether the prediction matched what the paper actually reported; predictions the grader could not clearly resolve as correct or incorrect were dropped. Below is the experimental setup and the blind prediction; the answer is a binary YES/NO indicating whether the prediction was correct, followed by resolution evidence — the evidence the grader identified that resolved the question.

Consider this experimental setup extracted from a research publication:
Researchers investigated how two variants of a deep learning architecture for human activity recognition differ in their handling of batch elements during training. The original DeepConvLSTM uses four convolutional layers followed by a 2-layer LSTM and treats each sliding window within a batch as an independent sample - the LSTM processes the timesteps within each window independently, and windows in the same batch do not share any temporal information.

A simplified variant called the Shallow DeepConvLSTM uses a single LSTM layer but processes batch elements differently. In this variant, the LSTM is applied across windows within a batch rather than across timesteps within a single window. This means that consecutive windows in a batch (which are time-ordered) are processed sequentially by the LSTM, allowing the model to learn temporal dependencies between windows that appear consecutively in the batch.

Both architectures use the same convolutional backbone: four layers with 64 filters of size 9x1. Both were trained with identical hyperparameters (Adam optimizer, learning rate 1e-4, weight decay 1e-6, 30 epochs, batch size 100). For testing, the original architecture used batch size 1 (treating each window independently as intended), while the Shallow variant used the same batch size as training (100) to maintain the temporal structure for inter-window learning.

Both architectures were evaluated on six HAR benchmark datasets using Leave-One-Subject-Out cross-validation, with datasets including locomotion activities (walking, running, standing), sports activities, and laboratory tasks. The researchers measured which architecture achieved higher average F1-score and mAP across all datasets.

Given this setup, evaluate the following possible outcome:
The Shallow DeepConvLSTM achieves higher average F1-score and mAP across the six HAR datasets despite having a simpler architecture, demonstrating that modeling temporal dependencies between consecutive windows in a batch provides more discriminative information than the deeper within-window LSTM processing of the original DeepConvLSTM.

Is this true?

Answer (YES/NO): YES